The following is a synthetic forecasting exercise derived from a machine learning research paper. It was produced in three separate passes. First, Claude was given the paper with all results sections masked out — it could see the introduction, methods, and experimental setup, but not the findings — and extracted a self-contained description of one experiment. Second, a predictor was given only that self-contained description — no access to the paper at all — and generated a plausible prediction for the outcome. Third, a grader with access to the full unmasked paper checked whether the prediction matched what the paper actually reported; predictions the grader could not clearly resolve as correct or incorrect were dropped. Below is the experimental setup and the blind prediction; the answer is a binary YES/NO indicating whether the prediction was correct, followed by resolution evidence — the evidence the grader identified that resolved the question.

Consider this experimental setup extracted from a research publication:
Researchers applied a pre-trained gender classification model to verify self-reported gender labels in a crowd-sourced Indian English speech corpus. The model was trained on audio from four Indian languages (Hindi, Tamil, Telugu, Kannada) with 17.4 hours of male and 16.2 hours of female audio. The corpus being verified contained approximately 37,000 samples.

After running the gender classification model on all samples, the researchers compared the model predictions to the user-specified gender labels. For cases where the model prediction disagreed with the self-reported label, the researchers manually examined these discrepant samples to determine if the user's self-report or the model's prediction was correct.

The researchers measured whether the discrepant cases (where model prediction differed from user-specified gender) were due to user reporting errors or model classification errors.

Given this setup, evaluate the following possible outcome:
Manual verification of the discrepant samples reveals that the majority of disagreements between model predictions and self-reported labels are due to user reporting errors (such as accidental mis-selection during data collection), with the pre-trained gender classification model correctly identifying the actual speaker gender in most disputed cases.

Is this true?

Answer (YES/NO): NO